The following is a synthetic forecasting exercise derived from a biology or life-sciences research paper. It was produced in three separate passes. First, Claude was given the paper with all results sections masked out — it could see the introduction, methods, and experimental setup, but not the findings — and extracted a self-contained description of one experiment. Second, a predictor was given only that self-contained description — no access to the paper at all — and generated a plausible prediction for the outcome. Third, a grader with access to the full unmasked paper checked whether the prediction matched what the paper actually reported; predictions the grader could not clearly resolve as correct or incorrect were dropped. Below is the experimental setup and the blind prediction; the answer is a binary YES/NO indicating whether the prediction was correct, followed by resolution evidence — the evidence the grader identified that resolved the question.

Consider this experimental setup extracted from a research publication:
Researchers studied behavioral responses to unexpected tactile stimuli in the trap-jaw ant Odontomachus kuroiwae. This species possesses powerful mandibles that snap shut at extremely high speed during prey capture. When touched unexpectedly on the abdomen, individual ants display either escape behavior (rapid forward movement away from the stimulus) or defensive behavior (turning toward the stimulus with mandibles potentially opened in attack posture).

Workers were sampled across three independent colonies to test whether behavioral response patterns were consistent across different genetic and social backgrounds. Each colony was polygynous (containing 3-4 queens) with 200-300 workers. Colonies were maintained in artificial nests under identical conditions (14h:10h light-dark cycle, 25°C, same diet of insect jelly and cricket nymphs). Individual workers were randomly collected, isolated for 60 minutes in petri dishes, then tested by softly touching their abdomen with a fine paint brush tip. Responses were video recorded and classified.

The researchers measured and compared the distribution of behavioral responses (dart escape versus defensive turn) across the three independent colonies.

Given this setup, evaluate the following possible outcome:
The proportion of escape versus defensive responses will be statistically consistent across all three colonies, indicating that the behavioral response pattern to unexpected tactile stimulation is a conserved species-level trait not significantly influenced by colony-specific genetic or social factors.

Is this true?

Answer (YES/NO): YES